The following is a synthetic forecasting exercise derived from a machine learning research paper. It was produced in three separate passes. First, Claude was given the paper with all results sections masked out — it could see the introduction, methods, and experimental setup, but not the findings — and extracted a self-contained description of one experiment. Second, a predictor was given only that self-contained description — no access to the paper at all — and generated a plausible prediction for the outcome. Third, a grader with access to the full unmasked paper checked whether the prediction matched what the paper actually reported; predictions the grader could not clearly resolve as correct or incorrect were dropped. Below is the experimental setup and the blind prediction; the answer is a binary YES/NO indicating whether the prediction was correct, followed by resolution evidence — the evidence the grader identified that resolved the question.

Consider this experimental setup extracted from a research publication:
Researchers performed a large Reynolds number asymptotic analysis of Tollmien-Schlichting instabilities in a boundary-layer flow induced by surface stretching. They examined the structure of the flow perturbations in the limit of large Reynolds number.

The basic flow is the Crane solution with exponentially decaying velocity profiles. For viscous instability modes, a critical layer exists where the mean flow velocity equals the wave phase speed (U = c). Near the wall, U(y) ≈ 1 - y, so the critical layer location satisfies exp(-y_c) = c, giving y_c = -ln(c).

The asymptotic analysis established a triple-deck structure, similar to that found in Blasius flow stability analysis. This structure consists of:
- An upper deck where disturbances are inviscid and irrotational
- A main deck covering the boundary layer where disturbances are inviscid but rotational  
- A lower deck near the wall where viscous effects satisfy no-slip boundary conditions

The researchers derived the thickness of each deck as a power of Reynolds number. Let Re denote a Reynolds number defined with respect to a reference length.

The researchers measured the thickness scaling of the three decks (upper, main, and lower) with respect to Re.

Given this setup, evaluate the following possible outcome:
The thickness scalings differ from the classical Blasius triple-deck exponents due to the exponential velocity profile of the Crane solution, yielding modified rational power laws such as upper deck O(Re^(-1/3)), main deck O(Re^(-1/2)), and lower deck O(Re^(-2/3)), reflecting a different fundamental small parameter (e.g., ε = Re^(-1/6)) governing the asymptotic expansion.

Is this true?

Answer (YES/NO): NO